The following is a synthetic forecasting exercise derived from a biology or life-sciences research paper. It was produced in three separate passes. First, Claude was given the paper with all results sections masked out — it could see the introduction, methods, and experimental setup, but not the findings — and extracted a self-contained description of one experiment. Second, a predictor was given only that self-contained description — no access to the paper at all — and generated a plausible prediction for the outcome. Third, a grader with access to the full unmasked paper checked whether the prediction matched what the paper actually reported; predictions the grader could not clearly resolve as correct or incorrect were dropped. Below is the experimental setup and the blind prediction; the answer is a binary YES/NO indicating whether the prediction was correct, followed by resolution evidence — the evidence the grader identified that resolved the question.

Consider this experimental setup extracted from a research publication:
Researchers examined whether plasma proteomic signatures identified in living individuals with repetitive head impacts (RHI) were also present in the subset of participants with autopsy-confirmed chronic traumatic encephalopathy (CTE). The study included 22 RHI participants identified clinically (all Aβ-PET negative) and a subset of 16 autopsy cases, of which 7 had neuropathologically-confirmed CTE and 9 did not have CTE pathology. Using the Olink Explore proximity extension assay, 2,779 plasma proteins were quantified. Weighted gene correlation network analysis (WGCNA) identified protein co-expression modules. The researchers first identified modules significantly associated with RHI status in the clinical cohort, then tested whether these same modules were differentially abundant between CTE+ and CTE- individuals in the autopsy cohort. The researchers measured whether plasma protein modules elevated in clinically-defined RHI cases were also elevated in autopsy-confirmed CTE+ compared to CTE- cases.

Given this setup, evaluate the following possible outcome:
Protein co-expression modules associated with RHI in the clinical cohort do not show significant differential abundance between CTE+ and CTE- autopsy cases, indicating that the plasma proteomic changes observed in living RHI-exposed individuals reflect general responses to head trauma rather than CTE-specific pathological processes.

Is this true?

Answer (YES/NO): NO